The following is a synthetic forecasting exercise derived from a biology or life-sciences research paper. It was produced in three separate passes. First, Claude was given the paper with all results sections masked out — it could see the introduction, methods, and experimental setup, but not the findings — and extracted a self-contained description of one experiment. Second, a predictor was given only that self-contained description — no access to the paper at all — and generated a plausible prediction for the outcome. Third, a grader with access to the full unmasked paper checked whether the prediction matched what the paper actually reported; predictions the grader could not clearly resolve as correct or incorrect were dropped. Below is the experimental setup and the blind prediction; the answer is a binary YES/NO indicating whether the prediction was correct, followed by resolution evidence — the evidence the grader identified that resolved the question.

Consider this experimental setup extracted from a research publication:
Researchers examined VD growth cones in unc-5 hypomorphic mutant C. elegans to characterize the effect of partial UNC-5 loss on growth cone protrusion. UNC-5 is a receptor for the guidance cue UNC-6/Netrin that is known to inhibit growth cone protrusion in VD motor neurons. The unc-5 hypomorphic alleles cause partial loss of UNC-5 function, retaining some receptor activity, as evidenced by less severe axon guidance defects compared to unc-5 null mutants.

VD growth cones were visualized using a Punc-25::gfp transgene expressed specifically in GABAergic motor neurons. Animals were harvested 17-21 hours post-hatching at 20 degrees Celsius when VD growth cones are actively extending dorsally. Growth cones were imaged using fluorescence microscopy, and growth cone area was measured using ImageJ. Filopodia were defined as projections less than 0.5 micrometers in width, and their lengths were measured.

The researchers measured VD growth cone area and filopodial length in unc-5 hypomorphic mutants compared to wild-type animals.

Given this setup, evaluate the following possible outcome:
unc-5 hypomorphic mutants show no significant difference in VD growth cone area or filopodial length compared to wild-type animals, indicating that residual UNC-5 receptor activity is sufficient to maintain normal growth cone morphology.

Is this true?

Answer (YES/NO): NO